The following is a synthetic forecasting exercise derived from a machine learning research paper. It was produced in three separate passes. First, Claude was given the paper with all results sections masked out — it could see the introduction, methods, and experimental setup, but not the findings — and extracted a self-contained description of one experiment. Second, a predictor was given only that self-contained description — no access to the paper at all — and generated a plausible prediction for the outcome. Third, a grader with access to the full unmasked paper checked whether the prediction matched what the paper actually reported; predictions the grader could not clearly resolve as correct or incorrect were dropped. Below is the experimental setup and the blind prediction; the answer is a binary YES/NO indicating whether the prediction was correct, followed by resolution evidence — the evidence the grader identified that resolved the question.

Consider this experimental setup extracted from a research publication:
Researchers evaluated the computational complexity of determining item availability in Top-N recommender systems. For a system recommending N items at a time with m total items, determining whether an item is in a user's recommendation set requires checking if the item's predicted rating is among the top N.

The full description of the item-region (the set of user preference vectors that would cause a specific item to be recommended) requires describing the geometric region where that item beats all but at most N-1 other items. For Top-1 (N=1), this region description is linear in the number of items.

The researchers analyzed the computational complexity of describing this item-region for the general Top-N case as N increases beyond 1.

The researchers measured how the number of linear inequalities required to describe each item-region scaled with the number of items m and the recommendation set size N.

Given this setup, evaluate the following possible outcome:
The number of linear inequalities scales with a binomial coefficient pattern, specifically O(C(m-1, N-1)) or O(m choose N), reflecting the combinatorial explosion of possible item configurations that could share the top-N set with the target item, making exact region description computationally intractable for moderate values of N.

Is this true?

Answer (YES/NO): NO